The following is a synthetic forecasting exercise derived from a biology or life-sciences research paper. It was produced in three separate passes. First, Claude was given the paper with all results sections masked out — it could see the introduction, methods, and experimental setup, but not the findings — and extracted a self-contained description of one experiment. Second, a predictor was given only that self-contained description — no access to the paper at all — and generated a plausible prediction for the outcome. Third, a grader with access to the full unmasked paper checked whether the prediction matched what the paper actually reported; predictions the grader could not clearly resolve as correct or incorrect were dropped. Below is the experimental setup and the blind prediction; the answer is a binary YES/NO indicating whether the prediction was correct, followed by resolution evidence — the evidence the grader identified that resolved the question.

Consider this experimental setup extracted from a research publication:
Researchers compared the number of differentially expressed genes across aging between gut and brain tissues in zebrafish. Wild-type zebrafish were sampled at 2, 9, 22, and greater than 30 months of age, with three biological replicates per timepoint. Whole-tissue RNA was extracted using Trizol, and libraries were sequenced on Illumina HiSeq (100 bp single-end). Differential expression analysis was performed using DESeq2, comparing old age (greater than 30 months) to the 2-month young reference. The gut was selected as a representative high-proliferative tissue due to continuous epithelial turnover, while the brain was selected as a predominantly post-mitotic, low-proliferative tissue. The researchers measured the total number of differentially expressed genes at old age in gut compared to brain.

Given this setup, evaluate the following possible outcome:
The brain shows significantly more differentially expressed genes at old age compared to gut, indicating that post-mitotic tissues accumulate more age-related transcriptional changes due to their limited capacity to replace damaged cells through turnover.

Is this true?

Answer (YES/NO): NO